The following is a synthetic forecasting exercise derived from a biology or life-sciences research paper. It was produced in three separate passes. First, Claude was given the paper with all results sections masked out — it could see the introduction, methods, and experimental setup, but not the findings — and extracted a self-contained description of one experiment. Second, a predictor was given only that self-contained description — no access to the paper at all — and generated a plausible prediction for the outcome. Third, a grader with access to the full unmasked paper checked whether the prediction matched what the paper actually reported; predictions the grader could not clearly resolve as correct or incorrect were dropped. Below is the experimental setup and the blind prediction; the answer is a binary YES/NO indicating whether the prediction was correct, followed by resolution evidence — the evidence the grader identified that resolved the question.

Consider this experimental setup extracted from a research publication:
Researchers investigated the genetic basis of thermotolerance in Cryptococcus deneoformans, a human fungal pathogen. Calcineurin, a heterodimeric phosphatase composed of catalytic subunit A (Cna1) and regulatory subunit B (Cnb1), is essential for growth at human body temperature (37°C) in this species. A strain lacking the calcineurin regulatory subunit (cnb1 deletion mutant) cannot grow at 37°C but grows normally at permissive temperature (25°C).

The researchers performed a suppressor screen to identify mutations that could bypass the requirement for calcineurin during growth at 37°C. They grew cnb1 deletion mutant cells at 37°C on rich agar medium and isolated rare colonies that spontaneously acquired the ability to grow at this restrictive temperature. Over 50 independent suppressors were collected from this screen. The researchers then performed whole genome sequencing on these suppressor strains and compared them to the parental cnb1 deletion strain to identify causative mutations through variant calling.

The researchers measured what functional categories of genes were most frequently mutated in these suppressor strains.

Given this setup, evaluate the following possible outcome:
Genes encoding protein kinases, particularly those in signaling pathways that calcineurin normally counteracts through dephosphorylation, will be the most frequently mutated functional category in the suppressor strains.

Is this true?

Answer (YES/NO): NO